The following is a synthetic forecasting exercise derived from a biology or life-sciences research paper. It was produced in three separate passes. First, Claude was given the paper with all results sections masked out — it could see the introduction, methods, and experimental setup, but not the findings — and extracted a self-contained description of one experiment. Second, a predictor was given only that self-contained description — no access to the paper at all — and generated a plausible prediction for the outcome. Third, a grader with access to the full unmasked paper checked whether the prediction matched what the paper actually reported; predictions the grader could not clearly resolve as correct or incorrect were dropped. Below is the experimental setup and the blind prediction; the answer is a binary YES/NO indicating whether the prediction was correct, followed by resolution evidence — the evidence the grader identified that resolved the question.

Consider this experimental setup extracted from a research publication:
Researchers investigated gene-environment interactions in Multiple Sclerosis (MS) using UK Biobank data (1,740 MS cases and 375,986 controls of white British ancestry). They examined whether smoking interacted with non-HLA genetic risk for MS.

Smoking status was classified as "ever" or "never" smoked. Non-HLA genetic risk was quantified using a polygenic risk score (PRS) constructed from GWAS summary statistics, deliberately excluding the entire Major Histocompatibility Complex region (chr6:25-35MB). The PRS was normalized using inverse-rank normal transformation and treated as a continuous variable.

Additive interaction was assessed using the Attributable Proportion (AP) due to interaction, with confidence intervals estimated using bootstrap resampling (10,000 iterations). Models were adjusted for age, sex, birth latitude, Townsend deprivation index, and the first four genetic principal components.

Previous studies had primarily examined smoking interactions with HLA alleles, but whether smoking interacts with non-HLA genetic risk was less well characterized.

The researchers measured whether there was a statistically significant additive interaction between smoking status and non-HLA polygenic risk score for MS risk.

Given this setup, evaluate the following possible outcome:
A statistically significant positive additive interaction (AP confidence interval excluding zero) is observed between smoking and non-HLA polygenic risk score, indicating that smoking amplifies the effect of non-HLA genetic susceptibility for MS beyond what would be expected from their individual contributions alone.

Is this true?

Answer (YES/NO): NO